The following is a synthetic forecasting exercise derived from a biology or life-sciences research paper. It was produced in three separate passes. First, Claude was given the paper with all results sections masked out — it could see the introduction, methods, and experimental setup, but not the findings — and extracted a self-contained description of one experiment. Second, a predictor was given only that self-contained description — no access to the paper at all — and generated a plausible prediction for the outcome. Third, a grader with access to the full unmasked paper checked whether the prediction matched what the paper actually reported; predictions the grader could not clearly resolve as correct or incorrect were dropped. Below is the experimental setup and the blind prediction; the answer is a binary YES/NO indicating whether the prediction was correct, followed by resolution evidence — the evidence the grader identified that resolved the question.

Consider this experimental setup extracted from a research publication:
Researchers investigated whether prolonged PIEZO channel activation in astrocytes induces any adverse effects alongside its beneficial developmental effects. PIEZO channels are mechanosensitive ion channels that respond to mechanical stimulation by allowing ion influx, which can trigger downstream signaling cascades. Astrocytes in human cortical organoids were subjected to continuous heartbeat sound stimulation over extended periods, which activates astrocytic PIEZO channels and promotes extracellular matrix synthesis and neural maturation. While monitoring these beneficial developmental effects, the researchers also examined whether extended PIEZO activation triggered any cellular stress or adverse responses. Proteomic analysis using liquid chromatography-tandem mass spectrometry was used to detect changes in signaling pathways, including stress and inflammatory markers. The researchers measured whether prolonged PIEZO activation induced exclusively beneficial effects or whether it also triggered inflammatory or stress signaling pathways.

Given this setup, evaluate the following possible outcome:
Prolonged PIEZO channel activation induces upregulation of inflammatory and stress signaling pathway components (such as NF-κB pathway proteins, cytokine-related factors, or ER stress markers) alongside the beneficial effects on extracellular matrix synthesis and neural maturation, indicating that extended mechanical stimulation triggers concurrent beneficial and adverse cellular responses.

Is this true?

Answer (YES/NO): YES